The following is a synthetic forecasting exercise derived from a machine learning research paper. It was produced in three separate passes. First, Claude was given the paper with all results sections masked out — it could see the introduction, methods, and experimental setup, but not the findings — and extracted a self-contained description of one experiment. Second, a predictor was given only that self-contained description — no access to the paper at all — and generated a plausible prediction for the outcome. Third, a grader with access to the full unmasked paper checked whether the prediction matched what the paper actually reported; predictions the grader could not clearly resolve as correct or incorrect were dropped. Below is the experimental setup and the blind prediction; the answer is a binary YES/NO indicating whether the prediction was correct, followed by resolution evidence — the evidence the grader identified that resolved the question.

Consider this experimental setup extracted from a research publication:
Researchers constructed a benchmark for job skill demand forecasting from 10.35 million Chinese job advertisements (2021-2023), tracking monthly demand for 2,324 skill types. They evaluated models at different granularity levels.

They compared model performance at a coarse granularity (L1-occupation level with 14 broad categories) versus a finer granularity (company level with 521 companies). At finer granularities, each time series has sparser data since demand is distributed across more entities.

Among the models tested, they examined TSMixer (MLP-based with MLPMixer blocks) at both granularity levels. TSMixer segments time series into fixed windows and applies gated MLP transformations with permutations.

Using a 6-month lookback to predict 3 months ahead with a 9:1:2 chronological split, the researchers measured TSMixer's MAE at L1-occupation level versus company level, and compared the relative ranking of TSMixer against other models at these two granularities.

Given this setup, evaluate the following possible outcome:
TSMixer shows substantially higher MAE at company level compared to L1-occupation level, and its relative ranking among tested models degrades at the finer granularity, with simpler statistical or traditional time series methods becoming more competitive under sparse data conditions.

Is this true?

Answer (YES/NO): NO